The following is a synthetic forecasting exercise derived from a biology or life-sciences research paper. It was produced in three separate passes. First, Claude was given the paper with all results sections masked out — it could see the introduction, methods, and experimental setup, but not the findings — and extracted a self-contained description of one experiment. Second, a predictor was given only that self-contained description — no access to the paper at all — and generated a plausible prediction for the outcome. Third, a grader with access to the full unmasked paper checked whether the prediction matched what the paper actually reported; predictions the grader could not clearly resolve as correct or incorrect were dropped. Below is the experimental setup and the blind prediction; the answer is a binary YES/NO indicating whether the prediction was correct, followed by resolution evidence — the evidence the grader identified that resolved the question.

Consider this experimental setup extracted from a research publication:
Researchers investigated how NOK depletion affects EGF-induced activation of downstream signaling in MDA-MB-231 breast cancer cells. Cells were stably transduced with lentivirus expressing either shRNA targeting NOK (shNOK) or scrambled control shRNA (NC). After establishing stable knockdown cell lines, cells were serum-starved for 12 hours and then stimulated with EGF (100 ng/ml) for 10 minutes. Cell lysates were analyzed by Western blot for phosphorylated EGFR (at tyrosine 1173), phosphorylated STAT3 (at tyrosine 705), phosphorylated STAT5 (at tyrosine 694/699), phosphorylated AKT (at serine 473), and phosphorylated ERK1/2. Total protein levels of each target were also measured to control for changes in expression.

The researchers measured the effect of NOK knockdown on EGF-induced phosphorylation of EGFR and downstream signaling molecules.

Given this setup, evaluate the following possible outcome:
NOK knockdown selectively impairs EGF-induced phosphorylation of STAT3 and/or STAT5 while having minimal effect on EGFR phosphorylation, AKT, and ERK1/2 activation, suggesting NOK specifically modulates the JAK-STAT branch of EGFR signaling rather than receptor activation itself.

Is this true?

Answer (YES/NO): NO